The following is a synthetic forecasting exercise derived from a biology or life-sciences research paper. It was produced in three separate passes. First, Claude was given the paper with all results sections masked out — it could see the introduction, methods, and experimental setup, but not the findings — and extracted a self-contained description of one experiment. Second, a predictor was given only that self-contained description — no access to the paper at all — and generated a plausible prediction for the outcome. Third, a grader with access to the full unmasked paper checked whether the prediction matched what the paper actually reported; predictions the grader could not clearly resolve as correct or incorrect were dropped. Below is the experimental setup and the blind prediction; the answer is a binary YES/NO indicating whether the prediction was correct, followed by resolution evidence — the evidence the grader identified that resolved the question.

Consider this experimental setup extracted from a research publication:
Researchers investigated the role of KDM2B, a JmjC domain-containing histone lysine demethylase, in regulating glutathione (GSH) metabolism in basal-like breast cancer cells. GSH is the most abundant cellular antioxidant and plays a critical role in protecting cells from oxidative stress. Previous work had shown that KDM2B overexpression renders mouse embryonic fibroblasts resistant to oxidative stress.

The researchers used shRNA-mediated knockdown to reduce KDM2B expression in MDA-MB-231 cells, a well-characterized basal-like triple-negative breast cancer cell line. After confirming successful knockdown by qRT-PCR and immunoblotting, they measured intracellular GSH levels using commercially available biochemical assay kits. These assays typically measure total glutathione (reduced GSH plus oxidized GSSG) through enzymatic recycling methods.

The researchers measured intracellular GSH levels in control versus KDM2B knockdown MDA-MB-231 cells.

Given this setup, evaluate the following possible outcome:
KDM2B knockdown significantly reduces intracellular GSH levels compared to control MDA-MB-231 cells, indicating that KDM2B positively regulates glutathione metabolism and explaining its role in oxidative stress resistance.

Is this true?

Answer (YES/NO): YES